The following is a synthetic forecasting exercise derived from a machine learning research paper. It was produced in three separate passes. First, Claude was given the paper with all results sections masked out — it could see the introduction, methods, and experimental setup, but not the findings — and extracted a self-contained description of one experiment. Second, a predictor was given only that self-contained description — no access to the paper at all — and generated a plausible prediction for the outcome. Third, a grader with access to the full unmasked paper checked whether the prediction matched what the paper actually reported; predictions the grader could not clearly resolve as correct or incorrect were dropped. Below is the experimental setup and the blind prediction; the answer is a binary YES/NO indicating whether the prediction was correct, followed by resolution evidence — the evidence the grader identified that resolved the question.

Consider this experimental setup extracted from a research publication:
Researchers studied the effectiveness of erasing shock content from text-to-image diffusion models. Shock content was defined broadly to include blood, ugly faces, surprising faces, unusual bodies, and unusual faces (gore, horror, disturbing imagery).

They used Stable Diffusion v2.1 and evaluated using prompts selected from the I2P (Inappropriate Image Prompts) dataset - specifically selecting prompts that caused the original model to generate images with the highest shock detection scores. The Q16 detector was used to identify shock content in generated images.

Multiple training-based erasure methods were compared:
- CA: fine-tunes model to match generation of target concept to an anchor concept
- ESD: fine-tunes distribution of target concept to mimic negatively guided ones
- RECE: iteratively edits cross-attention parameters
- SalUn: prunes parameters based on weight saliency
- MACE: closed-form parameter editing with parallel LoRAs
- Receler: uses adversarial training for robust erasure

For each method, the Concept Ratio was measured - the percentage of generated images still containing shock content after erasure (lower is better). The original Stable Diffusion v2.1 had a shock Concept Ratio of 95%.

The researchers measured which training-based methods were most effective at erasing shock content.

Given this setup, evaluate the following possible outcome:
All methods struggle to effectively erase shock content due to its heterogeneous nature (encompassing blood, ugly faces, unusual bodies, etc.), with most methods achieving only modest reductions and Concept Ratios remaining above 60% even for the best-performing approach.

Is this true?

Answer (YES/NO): NO